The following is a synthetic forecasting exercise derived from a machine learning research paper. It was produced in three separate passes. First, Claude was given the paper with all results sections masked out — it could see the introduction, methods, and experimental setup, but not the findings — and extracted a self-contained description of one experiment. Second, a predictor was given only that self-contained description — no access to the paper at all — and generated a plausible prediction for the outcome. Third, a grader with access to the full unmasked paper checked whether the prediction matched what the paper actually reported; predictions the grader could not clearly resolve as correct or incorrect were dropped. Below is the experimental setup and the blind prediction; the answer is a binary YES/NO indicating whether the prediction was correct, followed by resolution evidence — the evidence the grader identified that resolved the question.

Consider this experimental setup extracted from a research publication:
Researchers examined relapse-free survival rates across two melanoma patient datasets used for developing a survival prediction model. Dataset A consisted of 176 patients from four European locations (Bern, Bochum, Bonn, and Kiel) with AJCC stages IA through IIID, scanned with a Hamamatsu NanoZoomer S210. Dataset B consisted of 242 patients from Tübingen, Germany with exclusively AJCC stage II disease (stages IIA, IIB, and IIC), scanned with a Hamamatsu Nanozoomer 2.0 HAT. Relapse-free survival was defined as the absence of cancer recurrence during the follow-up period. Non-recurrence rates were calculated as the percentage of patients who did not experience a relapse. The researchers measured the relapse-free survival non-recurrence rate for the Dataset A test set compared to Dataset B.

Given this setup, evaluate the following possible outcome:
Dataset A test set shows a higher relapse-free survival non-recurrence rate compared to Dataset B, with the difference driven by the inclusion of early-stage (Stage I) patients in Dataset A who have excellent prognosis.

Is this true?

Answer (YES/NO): YES